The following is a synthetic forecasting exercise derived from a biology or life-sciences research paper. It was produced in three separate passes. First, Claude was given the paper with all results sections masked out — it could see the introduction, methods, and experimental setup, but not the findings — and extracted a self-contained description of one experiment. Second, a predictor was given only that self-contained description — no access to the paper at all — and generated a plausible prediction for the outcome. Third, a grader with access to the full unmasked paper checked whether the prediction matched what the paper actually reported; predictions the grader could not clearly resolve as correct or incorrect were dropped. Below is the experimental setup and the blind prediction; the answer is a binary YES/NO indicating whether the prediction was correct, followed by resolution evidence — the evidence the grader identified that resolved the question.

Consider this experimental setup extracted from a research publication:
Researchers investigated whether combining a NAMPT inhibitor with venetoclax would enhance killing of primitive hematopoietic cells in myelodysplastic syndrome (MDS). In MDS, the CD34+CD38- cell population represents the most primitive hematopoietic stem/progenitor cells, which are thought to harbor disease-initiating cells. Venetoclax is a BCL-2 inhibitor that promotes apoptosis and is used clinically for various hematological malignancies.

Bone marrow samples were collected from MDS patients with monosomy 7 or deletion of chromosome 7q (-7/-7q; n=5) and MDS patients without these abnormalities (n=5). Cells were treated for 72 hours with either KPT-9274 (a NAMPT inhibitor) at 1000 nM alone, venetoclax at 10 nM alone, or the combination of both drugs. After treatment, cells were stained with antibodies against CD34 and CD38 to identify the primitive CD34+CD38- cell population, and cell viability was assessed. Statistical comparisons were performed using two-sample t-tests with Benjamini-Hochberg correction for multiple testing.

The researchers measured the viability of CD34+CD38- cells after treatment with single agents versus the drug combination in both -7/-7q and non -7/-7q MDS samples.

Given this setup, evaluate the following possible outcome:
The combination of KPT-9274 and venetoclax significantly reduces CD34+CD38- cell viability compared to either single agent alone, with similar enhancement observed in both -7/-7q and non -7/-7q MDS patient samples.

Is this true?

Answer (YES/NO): NO